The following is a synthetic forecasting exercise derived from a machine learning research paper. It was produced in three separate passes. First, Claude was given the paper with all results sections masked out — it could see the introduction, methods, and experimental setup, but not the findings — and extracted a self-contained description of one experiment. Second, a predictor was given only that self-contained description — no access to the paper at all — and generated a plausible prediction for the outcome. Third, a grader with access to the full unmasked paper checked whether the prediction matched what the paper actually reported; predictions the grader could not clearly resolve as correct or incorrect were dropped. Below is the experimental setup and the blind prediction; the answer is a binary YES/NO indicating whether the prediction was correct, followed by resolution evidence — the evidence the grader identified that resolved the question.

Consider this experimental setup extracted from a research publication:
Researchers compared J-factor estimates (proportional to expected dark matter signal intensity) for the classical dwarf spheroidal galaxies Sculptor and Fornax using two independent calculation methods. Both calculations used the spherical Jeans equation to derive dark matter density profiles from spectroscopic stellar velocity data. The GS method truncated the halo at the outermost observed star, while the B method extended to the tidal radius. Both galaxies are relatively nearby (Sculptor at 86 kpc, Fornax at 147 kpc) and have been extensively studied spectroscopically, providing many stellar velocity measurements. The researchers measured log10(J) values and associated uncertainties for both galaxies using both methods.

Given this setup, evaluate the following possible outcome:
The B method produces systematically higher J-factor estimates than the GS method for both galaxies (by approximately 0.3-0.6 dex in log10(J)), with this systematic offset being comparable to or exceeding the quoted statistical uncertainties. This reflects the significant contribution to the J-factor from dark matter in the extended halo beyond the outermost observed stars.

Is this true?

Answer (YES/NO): NO